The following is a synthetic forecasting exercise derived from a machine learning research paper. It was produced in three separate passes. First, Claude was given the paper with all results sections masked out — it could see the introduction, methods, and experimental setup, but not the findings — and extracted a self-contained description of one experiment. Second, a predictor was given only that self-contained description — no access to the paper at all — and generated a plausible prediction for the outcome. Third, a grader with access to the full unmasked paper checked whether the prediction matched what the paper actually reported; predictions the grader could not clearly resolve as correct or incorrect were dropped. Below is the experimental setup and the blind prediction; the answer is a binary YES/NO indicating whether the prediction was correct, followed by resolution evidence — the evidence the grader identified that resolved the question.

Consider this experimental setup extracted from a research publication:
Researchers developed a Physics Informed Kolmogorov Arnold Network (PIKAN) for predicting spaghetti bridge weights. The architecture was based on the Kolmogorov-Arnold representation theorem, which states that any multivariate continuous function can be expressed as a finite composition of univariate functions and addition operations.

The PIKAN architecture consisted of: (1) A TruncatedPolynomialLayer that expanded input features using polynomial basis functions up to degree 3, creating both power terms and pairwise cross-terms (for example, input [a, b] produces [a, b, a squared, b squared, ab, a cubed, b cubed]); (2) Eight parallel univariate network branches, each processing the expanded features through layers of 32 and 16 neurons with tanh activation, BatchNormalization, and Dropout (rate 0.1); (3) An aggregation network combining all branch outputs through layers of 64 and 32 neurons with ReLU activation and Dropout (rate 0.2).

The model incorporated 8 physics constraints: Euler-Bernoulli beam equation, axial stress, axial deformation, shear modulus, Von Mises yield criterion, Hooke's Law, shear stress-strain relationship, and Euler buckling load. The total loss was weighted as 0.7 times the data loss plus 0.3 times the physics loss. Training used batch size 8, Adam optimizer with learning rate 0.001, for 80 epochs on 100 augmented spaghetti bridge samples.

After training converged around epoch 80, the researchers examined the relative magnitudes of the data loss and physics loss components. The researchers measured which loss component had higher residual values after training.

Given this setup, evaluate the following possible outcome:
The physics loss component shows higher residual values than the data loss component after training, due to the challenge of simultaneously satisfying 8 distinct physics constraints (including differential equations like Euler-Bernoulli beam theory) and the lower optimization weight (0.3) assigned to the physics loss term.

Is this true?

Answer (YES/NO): NO